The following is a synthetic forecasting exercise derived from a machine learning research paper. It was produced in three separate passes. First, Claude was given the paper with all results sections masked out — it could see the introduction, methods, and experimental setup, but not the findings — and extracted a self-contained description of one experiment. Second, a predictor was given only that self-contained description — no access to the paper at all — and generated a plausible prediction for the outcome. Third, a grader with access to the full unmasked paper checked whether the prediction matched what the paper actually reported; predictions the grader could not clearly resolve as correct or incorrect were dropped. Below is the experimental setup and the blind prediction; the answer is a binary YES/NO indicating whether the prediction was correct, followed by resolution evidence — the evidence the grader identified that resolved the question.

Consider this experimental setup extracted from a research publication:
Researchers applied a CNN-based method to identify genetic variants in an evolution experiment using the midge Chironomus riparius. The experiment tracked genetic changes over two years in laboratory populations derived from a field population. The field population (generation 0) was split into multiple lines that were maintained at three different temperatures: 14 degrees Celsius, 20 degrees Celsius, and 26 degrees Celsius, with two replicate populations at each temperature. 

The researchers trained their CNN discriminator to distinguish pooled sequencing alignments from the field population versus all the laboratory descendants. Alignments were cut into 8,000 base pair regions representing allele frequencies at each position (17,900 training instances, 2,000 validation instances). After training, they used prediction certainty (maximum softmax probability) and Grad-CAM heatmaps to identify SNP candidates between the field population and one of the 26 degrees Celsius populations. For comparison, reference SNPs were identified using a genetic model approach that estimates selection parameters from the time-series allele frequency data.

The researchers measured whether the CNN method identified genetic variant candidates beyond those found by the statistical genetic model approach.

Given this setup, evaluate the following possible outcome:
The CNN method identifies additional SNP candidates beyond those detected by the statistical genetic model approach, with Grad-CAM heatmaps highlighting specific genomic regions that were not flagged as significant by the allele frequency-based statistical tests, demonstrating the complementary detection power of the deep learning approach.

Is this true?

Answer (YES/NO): YES